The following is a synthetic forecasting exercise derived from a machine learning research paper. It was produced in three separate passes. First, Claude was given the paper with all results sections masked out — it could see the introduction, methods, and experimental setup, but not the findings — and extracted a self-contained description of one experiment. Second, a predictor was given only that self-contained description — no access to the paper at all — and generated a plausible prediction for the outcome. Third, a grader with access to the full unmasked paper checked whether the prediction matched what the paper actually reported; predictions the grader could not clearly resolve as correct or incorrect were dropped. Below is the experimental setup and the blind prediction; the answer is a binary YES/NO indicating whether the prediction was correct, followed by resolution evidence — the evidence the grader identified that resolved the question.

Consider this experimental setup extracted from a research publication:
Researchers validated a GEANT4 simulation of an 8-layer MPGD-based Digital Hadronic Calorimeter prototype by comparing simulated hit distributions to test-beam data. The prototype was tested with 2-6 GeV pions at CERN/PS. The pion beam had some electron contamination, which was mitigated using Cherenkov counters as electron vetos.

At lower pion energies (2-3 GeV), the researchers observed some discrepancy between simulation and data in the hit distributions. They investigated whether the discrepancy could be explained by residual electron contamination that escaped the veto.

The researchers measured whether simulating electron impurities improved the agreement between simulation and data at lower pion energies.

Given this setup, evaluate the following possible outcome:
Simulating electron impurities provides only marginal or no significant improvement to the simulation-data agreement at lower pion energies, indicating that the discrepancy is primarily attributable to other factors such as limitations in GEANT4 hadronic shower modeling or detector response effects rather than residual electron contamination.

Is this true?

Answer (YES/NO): YES